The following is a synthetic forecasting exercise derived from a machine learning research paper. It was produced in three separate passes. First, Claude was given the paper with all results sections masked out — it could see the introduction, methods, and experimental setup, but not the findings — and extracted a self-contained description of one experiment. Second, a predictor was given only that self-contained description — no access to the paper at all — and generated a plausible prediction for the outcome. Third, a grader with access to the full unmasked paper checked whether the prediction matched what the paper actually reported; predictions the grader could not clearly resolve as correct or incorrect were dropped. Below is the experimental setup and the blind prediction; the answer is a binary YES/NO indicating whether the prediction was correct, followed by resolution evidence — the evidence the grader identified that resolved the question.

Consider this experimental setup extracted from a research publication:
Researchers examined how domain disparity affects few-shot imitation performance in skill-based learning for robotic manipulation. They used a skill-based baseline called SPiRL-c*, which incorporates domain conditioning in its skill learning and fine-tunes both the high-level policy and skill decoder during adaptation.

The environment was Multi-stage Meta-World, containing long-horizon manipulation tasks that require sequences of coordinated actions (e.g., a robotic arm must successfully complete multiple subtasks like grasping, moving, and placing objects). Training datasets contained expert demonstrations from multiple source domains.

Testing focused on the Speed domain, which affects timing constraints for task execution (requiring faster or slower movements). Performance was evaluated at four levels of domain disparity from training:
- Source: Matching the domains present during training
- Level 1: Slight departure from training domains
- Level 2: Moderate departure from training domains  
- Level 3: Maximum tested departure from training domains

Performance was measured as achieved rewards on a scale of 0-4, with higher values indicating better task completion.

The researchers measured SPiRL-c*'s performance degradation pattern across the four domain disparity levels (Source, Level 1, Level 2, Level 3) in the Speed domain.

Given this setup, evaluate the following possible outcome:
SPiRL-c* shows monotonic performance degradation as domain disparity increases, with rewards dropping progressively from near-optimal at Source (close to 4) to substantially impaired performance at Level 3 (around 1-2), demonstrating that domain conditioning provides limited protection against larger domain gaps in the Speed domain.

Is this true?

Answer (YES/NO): NO